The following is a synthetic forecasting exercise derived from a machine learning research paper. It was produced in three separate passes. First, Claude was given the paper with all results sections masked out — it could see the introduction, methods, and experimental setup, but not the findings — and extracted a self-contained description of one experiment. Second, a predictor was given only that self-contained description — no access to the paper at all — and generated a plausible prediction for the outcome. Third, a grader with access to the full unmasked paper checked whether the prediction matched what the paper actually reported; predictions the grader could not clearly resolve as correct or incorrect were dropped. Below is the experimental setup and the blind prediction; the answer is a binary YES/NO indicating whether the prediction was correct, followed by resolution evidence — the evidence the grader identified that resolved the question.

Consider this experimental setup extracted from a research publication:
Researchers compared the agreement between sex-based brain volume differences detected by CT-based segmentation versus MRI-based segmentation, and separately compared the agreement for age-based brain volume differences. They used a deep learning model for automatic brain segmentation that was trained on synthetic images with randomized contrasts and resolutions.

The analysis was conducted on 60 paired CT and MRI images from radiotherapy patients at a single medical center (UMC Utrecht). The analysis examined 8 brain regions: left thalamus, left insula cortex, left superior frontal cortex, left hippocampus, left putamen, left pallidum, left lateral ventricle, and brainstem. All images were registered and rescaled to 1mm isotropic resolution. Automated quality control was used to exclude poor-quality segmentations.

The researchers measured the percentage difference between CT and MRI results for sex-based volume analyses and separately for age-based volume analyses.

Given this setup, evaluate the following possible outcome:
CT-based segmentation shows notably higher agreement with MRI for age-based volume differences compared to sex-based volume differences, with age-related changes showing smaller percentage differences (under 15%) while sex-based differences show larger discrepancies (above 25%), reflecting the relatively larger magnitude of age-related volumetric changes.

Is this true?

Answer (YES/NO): NO